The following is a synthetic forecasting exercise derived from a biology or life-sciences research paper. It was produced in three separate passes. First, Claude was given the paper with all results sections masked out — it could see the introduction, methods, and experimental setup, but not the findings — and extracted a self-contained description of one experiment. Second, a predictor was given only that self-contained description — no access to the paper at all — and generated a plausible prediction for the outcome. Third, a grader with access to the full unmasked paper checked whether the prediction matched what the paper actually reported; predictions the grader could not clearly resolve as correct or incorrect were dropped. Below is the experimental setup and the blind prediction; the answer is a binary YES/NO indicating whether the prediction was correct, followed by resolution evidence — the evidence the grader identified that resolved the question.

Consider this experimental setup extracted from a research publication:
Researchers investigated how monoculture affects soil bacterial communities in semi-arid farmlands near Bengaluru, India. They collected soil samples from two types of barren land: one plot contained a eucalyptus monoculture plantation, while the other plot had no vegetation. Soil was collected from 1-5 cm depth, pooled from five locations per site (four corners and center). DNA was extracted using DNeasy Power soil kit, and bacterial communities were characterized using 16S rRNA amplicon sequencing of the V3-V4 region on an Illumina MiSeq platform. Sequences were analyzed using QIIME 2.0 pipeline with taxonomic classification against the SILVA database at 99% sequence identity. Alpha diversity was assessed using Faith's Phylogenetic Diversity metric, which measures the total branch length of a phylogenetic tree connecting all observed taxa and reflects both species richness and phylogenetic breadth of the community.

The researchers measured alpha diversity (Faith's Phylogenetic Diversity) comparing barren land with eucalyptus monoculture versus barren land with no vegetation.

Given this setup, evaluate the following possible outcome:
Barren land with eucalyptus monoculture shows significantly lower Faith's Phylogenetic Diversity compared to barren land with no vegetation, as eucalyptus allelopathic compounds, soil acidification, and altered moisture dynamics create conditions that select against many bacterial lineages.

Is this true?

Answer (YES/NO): YES